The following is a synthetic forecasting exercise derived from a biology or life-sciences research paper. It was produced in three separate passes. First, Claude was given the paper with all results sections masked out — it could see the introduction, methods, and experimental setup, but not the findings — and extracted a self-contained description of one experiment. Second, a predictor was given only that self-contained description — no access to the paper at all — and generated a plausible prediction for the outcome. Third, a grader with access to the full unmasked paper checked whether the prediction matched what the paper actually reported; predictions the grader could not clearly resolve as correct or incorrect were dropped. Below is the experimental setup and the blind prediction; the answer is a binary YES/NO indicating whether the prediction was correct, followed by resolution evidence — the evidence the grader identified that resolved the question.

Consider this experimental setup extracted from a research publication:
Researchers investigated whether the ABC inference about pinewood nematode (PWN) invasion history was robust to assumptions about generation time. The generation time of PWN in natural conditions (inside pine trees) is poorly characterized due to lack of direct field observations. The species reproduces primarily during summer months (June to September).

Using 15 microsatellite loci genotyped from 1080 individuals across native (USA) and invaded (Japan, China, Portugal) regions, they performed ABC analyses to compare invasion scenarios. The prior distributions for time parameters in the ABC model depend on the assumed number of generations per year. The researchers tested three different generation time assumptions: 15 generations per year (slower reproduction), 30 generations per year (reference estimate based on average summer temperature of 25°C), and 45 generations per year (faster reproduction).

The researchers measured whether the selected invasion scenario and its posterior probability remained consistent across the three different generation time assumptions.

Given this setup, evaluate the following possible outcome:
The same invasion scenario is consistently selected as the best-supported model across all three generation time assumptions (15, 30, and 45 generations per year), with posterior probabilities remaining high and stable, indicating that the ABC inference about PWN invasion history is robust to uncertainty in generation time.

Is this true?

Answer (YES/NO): YES